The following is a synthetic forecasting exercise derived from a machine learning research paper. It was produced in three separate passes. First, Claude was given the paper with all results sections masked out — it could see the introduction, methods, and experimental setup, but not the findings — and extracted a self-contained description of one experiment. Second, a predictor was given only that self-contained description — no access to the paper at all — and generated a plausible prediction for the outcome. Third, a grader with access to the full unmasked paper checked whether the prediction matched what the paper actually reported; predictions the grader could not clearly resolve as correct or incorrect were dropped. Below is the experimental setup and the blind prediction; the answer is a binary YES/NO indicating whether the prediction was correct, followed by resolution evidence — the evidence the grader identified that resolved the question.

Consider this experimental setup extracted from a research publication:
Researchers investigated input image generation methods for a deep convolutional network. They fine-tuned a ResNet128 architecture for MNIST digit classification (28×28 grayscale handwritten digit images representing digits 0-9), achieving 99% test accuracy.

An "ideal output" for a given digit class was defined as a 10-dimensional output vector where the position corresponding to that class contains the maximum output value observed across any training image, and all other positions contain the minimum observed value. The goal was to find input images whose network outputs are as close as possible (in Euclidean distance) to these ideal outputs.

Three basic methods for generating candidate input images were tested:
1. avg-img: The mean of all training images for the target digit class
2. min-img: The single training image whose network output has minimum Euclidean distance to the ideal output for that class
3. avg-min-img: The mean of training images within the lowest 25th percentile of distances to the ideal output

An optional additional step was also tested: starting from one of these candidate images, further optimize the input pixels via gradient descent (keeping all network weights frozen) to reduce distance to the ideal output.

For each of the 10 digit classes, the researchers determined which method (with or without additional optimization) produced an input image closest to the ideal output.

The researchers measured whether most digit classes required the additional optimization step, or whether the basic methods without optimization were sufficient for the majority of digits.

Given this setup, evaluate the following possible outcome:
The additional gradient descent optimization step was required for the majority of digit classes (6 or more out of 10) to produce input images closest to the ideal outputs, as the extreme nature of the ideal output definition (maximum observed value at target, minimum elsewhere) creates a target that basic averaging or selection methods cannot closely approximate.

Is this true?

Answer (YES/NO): NO